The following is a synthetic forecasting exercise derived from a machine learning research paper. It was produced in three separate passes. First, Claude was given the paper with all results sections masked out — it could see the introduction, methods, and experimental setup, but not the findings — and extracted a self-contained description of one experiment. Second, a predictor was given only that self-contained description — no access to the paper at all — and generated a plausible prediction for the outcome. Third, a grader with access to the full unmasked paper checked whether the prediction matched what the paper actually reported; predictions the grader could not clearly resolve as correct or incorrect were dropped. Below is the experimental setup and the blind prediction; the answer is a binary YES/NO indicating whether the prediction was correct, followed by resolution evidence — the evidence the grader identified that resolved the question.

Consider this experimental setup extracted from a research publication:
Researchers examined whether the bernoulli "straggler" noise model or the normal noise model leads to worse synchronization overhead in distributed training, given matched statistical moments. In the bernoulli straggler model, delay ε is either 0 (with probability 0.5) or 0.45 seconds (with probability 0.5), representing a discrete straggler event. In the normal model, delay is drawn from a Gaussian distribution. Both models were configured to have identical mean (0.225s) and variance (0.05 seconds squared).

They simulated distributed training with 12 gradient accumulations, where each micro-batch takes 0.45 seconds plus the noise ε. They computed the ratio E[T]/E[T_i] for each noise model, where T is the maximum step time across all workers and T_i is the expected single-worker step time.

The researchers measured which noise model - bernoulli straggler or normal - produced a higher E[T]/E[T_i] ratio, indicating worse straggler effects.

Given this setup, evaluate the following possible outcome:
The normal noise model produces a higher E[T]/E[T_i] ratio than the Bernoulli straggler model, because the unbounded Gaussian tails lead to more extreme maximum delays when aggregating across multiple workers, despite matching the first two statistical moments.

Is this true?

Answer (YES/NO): YES